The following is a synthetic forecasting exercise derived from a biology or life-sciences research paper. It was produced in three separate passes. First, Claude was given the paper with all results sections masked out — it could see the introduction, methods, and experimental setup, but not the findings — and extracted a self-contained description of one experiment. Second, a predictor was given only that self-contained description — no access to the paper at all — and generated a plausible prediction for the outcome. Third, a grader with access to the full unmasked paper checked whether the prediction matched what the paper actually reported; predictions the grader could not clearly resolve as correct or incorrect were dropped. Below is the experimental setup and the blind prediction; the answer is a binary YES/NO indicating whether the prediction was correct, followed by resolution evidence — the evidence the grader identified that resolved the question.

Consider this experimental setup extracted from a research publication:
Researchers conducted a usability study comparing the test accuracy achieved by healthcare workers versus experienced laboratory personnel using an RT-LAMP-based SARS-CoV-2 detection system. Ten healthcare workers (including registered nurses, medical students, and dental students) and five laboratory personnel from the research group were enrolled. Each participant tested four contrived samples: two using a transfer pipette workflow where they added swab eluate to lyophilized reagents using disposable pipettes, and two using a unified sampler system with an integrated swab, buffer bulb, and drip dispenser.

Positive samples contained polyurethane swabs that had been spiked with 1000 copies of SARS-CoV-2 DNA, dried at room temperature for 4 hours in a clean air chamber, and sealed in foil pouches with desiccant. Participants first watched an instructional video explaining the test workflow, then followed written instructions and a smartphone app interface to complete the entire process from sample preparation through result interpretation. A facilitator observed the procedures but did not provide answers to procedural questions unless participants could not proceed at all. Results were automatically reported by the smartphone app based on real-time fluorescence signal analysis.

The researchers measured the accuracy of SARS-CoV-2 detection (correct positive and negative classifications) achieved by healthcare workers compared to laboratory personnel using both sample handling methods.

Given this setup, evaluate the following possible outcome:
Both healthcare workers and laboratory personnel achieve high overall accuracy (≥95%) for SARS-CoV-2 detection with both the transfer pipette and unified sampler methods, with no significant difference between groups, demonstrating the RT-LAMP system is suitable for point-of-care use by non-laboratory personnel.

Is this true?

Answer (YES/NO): NO